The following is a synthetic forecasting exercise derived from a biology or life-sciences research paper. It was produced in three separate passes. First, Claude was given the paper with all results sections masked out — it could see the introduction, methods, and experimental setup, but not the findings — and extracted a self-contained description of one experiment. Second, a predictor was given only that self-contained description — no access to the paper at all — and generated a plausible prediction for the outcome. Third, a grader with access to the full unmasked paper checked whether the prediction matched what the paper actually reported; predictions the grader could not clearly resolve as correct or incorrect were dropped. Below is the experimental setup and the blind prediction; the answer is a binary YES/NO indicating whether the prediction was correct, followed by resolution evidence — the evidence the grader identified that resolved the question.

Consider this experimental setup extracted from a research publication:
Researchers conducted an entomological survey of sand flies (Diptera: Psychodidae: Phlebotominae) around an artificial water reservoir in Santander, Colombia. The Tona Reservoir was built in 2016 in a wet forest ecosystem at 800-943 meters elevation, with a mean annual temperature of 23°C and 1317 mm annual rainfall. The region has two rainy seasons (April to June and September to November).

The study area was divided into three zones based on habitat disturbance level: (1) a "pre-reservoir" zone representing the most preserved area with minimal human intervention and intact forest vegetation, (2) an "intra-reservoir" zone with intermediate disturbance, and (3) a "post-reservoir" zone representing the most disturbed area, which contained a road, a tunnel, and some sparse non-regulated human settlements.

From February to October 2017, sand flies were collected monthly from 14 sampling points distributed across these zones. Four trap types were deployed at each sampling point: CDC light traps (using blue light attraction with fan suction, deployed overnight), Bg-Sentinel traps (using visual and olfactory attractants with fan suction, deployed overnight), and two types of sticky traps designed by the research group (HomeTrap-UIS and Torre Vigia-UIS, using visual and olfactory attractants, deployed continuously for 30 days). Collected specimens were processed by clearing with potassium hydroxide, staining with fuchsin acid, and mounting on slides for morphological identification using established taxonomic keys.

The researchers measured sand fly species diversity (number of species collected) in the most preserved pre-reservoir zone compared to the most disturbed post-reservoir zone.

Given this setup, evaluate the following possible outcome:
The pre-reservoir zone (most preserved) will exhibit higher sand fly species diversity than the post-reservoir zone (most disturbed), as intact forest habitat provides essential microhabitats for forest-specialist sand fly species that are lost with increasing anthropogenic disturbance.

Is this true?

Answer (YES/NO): NO